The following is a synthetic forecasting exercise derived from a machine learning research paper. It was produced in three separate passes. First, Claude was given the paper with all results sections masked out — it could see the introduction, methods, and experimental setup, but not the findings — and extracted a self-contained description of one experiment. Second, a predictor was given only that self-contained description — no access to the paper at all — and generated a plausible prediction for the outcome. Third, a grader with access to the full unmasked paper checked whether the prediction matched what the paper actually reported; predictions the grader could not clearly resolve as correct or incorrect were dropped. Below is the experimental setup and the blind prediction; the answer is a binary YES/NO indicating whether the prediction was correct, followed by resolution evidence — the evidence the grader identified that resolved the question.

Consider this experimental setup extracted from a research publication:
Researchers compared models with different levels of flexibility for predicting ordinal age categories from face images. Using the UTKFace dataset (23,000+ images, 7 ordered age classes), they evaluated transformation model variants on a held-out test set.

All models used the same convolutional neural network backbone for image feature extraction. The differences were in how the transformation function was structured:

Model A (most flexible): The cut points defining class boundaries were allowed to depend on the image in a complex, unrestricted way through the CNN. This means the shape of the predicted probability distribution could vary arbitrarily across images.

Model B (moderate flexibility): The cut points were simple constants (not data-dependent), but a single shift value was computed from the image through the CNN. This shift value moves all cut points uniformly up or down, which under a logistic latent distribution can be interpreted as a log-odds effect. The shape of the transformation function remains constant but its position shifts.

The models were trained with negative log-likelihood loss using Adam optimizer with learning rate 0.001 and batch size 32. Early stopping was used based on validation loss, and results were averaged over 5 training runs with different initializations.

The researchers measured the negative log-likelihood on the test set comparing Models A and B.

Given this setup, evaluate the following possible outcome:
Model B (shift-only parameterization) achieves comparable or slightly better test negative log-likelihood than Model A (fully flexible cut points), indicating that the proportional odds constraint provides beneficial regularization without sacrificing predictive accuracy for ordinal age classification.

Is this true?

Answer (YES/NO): YES